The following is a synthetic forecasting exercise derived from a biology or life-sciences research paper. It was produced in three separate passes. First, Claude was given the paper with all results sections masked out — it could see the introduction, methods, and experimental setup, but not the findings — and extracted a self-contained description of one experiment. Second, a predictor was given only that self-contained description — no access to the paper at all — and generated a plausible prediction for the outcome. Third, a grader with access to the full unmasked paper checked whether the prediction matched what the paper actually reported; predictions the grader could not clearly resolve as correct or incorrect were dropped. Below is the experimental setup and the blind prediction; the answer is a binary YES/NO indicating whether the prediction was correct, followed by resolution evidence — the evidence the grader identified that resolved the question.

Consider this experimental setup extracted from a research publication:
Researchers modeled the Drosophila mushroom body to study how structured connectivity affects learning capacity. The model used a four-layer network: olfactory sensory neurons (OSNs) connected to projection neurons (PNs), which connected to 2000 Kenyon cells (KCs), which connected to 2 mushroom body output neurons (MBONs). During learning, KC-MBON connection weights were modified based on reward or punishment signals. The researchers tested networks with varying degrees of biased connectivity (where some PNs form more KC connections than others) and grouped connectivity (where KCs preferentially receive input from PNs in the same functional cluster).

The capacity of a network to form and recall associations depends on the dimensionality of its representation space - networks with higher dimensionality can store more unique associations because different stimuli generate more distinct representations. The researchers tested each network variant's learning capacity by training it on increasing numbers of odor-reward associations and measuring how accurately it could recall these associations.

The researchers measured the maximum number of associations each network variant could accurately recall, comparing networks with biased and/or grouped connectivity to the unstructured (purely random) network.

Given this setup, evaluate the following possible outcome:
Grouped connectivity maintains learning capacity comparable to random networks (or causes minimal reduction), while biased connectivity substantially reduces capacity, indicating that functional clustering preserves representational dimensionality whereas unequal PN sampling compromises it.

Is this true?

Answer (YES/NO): NO